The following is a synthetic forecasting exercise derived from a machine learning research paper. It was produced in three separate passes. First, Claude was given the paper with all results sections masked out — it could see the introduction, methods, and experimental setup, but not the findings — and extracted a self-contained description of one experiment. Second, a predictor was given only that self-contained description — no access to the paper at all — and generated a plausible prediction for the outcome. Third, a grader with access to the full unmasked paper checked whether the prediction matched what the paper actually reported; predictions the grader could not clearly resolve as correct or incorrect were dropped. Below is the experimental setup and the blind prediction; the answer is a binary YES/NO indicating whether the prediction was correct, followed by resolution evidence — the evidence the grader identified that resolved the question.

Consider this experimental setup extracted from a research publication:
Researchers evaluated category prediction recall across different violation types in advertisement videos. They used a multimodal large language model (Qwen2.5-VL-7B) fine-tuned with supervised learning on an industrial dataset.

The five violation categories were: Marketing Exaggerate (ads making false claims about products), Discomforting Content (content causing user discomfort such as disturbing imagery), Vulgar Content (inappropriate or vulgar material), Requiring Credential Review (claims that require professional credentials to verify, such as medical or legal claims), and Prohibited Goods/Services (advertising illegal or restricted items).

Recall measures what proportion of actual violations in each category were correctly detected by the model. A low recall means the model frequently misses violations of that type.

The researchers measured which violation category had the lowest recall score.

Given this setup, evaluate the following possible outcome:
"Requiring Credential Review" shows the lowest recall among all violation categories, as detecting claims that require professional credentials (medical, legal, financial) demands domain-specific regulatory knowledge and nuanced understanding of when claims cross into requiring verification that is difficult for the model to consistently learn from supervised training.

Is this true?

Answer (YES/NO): YES